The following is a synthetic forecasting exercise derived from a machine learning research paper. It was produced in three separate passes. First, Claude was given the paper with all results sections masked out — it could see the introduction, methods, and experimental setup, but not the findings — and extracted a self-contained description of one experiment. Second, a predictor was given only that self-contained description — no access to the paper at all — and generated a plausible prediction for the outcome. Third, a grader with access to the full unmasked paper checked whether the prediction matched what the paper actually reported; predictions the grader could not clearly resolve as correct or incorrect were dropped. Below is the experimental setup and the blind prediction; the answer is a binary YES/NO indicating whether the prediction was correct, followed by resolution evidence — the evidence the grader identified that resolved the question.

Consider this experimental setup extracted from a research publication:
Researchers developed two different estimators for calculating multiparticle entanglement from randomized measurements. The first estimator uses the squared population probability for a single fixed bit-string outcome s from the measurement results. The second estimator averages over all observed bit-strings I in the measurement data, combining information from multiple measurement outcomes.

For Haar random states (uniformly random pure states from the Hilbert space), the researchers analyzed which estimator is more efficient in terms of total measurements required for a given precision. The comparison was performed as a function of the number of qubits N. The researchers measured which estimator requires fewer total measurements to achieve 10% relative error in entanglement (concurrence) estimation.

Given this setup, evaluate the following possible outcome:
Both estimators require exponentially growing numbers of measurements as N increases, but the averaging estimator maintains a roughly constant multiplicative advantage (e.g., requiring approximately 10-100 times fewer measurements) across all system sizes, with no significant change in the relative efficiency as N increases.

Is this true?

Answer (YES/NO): NO